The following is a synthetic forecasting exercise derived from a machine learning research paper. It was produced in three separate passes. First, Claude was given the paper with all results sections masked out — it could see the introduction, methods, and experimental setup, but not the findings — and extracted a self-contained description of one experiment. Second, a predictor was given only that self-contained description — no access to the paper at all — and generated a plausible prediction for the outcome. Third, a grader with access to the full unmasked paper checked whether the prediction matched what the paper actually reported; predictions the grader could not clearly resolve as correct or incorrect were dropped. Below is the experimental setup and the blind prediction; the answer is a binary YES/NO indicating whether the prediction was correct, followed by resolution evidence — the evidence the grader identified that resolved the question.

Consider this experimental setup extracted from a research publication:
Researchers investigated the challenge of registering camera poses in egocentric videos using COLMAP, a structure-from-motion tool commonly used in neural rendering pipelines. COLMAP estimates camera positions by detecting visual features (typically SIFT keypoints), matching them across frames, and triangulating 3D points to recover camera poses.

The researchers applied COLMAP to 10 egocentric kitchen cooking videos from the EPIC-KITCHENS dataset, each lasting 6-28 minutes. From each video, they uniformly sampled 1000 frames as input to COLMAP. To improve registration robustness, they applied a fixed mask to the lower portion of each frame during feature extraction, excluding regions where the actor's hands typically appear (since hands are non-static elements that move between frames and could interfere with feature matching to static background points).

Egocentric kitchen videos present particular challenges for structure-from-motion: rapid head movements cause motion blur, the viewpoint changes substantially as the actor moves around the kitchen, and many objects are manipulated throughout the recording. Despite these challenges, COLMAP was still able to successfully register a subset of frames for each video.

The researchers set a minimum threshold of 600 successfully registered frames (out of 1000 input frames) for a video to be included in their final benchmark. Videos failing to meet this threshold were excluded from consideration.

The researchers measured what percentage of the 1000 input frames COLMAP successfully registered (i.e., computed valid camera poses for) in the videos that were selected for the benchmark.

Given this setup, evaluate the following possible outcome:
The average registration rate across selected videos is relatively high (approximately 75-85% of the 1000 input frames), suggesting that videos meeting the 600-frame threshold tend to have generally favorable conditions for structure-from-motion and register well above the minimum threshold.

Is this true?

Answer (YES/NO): NO